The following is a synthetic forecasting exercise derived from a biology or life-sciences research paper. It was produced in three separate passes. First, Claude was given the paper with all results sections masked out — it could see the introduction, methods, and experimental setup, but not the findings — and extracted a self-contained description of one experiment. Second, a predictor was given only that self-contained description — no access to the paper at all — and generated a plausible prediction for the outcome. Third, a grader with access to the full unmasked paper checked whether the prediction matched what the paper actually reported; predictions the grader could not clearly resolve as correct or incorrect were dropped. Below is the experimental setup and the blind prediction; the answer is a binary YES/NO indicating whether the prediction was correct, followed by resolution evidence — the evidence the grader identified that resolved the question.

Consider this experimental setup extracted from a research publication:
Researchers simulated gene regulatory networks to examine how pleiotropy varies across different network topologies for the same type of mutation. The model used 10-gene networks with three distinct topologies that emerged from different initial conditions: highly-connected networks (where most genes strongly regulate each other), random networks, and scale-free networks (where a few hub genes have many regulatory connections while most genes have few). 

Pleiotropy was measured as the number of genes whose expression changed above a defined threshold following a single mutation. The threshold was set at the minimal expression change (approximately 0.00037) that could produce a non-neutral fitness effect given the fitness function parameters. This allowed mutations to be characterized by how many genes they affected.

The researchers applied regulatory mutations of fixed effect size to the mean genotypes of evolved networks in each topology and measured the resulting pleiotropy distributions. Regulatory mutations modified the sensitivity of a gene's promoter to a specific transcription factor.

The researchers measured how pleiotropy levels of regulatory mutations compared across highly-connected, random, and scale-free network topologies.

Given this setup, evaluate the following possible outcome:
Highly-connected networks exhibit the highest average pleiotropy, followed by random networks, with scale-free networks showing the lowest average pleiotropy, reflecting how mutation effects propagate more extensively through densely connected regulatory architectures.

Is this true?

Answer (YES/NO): NO